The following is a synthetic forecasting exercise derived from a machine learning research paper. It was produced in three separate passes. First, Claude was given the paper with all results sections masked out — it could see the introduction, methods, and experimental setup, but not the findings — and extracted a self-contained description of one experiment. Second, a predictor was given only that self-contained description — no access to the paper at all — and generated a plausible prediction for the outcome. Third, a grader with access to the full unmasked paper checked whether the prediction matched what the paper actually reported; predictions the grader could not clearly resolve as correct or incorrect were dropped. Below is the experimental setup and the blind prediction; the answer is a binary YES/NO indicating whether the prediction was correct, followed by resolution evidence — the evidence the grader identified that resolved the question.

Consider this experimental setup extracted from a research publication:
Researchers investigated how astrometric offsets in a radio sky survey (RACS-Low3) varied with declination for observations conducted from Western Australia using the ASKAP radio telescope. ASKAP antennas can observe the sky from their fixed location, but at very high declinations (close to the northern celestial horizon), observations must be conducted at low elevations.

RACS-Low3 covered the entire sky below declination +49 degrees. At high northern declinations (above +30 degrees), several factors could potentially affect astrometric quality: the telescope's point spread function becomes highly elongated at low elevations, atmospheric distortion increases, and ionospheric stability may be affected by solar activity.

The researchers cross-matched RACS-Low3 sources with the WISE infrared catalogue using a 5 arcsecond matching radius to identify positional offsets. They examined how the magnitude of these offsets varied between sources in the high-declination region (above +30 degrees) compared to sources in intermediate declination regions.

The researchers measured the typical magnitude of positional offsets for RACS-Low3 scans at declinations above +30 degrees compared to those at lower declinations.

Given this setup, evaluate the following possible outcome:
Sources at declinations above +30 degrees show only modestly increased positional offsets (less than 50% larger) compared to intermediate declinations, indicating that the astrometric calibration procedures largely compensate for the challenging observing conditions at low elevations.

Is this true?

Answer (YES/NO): NO